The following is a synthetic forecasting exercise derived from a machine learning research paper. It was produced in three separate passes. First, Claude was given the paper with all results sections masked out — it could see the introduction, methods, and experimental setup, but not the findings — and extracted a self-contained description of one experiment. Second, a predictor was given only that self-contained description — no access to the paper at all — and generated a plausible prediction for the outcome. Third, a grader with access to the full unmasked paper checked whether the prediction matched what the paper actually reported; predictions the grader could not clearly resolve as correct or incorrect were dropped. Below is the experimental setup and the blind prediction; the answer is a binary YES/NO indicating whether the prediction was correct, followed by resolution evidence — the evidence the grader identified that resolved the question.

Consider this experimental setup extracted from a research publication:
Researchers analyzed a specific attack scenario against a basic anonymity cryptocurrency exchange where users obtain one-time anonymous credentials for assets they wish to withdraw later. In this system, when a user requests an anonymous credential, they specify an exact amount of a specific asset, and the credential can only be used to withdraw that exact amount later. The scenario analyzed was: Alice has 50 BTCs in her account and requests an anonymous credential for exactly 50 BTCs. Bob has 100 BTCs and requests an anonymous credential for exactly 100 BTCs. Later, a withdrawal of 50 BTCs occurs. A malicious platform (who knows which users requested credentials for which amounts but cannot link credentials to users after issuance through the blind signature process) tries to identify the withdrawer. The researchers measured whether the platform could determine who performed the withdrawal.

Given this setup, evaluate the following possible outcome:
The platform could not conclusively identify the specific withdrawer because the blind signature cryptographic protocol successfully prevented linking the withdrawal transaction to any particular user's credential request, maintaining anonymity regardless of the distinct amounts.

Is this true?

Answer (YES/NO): NO